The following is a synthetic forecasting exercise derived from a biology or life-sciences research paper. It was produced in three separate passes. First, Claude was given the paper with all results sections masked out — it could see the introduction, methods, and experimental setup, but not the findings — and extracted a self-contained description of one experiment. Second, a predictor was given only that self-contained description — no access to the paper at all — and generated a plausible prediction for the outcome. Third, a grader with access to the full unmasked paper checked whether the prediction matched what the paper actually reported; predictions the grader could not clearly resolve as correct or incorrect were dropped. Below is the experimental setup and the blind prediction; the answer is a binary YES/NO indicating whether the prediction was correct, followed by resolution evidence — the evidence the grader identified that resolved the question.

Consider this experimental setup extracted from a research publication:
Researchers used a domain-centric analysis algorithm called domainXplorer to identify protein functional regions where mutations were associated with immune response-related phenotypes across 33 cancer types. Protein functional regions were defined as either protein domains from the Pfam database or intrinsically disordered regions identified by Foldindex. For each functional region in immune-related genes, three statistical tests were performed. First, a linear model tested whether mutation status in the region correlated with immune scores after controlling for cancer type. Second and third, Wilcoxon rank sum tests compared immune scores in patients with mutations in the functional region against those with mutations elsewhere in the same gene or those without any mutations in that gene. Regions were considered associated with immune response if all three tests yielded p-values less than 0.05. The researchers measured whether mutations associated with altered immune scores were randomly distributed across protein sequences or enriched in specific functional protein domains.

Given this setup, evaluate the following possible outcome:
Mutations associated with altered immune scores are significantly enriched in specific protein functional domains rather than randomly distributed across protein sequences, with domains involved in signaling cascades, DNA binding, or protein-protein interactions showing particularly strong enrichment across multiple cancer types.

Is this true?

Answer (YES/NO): NO